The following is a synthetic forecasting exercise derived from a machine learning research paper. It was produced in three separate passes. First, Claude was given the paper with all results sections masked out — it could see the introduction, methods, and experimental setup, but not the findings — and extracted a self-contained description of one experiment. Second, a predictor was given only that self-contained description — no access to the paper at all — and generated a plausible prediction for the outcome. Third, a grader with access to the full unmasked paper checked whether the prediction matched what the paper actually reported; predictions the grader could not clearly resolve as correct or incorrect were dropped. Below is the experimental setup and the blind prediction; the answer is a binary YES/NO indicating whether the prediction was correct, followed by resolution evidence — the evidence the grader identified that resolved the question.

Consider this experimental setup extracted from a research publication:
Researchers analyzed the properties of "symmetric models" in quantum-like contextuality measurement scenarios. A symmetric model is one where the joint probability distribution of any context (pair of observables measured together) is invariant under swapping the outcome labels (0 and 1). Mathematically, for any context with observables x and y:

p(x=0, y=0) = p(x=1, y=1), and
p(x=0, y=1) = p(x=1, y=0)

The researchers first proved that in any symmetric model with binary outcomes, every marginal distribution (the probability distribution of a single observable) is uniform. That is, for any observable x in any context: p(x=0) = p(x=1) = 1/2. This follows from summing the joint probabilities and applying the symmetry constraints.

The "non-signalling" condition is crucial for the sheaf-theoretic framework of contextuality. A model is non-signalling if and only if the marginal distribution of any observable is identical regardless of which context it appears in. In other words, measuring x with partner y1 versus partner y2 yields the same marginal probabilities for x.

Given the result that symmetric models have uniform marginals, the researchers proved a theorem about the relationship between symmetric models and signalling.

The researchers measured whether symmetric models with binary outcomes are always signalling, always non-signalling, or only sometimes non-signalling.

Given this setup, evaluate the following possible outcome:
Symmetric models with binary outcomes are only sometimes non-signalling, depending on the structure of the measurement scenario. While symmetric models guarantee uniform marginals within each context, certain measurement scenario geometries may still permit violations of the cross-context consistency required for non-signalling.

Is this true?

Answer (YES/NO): NO